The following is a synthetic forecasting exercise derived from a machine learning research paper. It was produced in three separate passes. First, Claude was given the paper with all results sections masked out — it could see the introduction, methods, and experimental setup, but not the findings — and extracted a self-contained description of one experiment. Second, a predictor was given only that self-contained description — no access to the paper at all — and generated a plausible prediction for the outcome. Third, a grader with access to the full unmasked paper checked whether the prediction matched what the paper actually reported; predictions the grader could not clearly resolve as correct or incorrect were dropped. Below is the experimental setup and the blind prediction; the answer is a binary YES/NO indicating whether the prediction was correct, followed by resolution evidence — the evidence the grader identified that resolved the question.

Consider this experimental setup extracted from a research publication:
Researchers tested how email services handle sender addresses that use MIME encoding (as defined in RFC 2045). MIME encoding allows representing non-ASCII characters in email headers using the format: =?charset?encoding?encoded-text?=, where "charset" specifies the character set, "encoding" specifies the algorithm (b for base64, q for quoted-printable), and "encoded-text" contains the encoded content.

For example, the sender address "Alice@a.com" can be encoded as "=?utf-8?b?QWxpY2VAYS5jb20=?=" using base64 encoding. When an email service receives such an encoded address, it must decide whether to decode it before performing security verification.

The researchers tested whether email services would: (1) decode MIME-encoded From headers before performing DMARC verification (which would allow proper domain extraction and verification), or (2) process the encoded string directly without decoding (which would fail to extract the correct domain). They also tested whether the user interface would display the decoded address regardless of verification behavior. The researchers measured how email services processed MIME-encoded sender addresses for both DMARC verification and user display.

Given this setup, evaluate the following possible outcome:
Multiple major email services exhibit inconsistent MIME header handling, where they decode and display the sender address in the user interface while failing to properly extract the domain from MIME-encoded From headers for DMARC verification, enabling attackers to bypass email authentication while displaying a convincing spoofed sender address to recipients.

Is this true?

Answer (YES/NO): YES